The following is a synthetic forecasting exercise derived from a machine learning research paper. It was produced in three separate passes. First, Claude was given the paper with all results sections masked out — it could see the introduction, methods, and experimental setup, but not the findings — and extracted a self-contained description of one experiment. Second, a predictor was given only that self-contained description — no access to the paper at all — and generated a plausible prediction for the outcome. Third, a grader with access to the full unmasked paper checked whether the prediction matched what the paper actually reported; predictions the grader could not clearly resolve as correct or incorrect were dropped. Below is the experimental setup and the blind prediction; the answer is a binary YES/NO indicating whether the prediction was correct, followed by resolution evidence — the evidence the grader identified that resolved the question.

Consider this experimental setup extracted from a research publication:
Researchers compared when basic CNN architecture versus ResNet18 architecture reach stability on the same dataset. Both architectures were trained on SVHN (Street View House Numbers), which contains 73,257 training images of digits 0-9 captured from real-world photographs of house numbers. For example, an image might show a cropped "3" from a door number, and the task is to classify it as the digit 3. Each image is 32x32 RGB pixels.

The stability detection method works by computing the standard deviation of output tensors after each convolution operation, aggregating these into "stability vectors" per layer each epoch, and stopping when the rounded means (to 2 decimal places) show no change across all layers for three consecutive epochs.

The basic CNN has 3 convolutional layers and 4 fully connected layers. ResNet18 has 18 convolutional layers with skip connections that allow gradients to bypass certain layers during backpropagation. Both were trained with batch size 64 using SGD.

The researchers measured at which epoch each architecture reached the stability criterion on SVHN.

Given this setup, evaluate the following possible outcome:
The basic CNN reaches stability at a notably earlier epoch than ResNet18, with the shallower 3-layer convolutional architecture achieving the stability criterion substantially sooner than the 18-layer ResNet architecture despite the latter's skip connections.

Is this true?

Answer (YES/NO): NO